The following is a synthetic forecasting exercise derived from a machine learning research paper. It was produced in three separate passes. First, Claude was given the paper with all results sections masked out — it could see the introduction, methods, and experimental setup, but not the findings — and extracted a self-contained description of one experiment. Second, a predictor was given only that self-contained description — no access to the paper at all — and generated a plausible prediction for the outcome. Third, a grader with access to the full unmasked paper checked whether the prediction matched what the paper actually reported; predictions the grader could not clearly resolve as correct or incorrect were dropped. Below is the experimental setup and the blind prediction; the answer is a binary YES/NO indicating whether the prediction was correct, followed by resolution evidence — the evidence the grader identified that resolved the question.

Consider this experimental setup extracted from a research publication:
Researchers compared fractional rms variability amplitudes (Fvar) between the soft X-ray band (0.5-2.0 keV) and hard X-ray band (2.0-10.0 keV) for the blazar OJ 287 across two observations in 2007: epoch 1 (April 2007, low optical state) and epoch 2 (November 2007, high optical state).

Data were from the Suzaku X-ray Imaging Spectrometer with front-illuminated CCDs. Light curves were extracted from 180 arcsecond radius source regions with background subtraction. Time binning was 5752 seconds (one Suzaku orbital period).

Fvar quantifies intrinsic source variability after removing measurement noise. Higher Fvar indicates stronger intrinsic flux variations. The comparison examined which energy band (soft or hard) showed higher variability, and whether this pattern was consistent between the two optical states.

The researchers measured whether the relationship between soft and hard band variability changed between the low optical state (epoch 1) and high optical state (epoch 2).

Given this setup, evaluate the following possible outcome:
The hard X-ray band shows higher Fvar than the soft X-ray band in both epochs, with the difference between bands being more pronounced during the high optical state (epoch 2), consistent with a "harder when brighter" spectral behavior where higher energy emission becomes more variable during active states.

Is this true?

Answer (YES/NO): NO